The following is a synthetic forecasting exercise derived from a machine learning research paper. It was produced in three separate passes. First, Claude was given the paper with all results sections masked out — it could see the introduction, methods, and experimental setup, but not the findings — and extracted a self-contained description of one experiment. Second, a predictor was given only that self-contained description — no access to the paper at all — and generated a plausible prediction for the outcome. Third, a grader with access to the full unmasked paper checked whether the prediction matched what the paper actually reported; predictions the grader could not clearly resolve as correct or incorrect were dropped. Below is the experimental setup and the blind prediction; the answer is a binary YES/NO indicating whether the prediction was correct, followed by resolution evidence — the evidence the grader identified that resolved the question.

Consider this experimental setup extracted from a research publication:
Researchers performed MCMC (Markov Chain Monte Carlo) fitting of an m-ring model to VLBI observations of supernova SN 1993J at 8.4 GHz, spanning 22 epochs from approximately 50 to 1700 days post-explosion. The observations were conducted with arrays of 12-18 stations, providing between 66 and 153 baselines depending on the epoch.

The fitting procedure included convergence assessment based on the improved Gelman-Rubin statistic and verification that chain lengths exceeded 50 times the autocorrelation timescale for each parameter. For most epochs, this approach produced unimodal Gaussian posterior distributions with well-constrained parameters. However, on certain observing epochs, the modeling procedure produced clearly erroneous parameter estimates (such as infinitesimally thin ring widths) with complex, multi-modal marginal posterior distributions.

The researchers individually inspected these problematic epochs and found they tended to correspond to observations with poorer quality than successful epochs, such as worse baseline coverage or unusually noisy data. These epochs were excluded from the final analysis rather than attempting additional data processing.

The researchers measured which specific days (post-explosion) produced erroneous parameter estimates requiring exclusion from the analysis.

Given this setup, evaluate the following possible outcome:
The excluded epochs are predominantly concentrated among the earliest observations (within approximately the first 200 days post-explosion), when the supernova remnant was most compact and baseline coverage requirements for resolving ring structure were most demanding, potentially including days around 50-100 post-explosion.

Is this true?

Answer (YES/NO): NO